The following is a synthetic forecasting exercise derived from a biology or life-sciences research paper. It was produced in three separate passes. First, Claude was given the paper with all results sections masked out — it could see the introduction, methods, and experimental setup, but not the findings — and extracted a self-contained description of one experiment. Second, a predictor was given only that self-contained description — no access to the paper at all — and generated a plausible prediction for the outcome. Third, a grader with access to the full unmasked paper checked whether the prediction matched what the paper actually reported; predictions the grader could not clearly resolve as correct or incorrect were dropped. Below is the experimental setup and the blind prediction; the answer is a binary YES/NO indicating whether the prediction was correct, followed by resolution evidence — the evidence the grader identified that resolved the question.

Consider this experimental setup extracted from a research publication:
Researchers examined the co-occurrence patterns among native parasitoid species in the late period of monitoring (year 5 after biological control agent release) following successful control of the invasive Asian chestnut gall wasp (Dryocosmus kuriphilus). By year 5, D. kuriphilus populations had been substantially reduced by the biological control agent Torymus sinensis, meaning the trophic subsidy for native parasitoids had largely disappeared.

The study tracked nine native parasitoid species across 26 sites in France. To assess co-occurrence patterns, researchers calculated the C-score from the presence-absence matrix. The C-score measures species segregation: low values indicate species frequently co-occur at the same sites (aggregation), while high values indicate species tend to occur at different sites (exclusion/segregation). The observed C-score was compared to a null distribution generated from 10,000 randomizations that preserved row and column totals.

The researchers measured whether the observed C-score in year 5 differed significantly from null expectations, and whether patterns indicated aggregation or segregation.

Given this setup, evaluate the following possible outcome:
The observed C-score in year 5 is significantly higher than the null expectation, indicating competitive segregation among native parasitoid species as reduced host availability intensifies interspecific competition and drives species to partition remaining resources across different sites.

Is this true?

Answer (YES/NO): YES